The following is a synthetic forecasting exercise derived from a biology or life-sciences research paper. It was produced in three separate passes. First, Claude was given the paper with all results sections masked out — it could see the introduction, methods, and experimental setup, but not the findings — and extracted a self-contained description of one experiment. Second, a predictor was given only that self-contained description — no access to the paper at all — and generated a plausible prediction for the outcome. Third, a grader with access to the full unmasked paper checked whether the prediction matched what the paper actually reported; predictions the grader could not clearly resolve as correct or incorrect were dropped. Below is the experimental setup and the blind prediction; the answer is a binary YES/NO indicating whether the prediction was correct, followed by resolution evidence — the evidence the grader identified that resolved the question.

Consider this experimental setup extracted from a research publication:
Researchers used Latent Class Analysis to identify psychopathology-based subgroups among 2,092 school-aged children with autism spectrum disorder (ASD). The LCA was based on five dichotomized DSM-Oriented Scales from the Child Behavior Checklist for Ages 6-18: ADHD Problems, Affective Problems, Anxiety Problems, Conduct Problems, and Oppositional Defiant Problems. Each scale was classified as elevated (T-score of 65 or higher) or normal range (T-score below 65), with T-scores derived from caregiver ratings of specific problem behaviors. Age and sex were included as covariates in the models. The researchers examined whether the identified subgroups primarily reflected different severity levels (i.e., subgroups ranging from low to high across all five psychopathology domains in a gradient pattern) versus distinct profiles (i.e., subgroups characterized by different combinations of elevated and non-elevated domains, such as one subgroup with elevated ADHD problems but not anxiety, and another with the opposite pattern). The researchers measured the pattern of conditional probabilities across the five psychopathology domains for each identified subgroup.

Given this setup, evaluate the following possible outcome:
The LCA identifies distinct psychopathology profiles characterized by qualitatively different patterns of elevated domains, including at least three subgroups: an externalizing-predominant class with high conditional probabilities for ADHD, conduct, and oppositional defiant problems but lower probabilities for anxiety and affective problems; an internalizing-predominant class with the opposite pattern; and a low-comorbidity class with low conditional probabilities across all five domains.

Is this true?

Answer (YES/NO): YES